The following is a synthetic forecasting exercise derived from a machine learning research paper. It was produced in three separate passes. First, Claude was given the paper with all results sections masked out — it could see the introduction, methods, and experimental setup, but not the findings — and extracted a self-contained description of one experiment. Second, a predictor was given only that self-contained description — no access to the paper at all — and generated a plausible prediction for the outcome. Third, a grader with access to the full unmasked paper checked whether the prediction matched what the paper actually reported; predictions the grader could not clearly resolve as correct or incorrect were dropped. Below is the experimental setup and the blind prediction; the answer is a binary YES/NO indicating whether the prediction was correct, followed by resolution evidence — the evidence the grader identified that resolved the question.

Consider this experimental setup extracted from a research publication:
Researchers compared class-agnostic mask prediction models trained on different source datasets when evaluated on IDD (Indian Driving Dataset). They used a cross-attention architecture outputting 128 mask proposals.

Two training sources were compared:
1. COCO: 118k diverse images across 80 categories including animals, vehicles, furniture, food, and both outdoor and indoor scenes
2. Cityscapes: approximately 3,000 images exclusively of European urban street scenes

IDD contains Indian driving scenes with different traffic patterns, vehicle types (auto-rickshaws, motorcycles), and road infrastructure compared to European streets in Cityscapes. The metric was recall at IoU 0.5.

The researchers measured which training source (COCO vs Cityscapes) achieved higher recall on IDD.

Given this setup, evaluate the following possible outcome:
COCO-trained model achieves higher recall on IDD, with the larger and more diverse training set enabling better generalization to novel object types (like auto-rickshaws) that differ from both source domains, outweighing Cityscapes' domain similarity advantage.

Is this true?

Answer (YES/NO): YES